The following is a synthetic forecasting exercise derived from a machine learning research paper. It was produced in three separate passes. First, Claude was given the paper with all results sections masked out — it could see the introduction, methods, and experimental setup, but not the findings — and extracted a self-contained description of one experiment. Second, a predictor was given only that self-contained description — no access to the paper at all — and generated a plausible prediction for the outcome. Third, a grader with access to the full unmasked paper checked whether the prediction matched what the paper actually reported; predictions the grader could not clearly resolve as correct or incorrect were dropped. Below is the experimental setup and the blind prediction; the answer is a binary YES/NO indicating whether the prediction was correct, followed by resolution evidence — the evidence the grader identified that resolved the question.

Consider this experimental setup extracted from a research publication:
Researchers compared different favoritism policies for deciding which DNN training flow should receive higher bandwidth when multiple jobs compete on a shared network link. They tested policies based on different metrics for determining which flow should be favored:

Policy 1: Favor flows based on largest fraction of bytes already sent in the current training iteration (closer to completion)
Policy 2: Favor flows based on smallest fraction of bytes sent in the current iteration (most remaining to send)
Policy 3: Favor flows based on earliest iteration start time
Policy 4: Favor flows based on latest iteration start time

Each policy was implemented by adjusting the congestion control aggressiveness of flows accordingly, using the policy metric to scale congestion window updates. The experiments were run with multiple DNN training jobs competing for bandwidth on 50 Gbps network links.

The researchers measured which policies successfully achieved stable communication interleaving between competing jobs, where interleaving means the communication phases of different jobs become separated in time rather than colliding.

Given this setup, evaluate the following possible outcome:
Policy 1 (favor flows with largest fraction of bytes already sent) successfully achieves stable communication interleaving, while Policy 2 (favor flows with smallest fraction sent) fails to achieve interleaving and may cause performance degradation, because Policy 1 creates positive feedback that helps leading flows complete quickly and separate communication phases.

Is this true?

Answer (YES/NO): YES